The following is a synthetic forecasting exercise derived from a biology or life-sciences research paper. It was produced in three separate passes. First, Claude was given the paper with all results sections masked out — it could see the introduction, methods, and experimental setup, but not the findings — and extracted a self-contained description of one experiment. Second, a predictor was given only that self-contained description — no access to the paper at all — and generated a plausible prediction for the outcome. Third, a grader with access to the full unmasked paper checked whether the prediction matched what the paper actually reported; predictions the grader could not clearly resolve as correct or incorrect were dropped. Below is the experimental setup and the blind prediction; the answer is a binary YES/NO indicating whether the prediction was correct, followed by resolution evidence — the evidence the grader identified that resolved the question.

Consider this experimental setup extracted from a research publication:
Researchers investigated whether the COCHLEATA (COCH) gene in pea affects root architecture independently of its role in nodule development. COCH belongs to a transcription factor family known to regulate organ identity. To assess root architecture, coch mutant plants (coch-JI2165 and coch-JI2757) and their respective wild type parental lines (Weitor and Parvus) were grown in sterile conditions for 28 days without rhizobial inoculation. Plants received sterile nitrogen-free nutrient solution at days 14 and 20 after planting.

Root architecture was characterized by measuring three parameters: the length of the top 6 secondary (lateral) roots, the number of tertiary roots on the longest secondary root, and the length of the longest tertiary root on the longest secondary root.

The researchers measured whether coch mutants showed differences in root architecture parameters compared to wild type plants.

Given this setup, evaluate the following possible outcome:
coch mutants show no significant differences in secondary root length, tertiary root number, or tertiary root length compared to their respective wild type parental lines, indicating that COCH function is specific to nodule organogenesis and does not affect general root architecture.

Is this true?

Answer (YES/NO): YES